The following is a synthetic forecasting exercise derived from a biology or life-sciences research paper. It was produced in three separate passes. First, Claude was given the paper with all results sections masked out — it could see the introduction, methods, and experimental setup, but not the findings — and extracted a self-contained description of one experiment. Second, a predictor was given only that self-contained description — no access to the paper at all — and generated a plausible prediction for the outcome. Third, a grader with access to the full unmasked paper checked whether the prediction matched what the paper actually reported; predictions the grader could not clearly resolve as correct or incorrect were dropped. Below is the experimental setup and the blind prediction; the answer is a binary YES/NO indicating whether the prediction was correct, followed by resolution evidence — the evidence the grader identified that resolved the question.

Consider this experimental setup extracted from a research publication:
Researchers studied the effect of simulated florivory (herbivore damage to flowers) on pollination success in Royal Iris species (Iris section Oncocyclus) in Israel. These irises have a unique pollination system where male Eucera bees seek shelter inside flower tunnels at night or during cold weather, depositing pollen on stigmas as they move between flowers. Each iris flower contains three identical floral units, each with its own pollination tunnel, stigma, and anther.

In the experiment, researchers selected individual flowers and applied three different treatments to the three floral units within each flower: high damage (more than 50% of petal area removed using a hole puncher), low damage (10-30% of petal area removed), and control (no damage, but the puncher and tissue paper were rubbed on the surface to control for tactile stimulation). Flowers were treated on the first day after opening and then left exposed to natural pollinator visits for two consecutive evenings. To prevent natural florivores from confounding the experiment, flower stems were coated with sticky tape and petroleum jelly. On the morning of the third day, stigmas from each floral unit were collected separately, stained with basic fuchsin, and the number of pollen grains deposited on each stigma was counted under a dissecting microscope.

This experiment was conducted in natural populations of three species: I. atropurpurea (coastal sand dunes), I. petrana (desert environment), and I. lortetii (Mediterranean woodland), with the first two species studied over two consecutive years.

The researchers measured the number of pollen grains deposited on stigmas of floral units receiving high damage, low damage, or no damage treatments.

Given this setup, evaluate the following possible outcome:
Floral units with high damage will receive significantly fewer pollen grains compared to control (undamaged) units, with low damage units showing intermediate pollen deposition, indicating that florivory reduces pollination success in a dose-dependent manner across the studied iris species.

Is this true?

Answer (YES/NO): NO